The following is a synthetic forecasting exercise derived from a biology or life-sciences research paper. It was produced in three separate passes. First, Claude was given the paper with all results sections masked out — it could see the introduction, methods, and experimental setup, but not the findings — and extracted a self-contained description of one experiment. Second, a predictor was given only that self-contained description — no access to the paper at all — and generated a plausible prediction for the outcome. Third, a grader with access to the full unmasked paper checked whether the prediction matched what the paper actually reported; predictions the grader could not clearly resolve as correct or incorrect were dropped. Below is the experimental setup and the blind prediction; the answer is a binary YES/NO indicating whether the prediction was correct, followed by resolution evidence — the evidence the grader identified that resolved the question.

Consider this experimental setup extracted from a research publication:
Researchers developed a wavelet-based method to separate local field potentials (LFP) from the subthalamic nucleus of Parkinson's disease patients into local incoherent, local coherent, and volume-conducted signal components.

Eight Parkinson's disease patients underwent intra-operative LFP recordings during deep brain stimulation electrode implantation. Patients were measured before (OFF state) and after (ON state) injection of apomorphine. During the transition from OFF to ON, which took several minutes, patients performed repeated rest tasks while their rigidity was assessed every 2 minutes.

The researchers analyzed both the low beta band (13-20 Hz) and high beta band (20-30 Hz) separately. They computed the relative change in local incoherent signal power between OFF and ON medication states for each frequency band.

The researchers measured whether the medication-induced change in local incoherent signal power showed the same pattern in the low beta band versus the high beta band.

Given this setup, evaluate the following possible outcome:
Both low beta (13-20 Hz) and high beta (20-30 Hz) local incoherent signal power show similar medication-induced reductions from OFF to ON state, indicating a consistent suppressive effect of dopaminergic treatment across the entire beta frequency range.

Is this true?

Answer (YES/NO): NO